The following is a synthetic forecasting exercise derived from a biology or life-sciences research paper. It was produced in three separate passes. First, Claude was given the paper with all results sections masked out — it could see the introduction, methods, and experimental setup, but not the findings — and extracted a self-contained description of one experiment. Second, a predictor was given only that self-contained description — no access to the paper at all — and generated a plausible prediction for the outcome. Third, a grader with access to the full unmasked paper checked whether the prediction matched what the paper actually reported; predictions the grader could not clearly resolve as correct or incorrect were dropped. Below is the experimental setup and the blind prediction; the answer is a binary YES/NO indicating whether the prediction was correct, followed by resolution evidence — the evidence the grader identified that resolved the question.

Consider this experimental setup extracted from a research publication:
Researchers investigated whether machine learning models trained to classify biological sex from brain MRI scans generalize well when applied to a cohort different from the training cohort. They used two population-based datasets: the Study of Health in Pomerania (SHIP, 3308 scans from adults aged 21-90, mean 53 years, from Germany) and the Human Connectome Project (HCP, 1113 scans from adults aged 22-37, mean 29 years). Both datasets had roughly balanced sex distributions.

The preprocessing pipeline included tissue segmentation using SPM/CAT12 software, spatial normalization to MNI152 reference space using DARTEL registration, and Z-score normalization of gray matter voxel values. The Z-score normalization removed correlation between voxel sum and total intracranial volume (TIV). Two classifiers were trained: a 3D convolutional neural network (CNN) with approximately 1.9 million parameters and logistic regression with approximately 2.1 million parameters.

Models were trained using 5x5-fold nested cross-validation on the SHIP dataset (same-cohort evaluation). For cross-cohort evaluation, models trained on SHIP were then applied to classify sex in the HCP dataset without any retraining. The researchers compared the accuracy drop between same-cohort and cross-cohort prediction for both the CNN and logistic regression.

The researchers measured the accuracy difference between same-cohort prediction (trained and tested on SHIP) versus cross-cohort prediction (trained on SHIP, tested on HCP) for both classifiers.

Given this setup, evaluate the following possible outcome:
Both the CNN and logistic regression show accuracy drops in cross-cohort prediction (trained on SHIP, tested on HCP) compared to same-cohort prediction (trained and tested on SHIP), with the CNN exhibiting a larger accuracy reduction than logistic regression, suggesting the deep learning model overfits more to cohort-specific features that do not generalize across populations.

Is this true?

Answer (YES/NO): NO